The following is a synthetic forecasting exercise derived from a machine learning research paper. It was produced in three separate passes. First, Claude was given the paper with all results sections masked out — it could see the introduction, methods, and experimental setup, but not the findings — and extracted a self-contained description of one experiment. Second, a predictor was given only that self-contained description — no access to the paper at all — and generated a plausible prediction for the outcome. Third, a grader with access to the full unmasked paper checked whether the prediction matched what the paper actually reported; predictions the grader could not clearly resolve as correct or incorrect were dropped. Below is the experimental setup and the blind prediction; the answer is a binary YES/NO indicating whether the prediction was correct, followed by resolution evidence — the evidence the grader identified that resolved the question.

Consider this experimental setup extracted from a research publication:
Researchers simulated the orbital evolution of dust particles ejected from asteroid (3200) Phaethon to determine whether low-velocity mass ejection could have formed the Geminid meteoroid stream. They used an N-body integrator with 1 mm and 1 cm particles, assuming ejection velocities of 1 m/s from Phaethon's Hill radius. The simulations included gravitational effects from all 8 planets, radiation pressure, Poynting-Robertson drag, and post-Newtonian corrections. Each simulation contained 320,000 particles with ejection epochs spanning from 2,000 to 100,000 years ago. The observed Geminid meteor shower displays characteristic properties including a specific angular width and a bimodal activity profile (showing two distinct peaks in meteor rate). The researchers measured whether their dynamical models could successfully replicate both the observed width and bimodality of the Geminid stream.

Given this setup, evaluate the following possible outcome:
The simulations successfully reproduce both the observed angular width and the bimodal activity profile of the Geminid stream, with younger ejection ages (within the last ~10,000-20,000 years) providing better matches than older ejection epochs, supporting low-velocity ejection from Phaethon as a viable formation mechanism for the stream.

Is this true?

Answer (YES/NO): NO